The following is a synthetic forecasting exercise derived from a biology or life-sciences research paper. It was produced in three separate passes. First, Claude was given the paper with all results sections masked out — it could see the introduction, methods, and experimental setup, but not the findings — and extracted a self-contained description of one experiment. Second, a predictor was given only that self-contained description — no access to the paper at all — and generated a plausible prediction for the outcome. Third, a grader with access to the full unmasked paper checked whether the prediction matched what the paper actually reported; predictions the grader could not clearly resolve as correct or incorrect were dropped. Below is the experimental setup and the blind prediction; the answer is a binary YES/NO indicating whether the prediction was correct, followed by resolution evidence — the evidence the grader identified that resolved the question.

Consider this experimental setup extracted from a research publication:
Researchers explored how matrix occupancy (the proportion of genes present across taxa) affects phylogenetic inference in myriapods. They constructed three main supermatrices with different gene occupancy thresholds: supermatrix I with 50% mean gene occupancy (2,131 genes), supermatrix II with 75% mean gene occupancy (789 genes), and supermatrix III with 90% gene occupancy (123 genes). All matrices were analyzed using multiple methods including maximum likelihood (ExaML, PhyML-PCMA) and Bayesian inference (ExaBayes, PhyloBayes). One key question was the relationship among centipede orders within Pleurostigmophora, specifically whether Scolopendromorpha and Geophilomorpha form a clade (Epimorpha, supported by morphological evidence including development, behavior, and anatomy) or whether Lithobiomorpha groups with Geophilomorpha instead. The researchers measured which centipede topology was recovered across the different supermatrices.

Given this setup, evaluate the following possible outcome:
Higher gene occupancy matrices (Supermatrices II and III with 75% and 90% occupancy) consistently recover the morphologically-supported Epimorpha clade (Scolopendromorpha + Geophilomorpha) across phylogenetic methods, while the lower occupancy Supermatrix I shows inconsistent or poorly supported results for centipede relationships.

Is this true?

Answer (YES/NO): NO